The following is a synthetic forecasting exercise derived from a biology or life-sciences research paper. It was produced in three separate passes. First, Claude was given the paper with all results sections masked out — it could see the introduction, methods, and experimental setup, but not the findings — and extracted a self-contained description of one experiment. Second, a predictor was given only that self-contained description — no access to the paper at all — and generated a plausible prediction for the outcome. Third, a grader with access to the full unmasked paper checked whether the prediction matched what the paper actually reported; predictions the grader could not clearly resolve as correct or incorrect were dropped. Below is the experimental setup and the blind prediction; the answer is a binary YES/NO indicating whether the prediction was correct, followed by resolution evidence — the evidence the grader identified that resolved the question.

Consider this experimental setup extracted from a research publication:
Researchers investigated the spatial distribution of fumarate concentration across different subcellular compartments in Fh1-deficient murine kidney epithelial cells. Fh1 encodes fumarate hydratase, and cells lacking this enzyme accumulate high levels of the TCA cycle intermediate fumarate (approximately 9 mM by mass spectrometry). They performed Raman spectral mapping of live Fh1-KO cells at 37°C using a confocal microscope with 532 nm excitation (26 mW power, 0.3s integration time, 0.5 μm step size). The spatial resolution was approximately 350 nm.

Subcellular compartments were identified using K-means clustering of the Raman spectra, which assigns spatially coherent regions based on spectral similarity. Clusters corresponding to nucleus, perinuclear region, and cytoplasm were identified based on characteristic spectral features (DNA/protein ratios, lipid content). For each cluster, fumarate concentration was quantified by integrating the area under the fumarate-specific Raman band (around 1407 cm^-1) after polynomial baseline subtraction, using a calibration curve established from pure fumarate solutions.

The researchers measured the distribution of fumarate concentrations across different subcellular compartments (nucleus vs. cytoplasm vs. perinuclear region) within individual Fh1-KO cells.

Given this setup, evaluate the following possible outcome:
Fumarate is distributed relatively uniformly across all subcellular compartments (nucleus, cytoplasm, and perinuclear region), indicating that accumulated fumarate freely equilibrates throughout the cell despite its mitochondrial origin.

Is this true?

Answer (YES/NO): NO